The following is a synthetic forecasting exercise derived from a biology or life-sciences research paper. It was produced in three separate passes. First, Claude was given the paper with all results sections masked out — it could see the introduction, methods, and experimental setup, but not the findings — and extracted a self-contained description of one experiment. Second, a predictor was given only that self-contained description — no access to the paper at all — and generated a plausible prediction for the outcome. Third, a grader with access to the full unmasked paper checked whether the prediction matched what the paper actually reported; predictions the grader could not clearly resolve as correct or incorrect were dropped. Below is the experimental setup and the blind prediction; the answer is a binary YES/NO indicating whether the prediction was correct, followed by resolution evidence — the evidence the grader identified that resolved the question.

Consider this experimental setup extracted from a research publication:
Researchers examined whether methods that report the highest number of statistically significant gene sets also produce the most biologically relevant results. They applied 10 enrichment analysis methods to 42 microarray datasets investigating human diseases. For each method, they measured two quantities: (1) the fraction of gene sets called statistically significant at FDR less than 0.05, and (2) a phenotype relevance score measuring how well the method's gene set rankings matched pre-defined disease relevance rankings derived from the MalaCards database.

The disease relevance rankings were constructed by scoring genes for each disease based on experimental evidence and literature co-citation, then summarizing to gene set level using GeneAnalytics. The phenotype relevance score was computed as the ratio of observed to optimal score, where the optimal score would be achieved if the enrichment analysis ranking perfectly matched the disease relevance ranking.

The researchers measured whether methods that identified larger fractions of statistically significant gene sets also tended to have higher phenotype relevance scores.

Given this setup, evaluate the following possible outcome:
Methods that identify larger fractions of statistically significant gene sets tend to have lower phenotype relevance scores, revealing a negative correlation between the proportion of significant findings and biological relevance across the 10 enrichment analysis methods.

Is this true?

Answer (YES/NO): YES